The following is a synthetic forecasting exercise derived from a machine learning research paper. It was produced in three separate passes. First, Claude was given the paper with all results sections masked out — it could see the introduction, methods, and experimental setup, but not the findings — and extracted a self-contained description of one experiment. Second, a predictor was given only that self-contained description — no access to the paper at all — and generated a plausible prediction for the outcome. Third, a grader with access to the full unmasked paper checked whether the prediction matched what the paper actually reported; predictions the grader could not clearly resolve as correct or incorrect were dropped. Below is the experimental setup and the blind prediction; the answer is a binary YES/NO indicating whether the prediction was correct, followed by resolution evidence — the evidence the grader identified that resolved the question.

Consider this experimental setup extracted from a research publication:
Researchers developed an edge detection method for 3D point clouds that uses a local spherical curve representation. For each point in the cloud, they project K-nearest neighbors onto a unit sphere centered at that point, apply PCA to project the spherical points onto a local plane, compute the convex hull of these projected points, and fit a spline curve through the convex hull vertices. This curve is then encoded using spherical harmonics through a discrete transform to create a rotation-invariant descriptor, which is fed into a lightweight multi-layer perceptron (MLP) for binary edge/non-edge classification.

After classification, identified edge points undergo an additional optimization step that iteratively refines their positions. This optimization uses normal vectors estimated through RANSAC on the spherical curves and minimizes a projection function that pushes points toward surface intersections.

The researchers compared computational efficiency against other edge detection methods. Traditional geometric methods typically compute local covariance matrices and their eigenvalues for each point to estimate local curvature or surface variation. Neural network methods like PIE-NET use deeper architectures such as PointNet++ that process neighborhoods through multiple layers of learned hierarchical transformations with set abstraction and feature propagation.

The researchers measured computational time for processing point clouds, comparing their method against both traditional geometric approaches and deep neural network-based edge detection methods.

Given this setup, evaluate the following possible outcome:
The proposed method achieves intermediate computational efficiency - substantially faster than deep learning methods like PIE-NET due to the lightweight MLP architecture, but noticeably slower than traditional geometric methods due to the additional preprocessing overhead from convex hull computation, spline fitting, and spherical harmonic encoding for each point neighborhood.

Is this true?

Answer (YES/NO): NO